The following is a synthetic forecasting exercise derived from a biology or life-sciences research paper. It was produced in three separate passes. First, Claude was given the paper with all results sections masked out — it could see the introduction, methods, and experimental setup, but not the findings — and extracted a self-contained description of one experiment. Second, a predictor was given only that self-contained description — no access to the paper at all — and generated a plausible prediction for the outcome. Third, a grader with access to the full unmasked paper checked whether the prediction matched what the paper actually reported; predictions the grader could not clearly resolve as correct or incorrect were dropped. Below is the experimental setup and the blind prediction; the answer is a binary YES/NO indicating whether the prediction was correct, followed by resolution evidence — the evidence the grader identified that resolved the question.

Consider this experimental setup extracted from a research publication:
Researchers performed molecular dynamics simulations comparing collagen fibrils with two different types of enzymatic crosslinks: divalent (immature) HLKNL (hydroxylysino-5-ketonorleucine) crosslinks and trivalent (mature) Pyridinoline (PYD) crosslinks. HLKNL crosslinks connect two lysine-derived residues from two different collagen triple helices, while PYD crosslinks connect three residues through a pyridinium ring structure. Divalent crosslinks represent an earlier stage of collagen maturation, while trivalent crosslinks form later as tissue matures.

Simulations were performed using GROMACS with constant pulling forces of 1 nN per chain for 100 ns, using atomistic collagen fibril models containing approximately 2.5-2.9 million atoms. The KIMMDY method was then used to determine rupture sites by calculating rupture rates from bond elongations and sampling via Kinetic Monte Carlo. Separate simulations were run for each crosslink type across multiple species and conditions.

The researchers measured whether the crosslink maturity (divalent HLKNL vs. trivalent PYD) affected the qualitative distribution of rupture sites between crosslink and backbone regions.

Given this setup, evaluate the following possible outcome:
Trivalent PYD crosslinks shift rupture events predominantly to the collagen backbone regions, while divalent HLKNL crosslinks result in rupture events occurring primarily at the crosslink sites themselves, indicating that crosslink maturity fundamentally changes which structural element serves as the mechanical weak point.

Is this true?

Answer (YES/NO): NO